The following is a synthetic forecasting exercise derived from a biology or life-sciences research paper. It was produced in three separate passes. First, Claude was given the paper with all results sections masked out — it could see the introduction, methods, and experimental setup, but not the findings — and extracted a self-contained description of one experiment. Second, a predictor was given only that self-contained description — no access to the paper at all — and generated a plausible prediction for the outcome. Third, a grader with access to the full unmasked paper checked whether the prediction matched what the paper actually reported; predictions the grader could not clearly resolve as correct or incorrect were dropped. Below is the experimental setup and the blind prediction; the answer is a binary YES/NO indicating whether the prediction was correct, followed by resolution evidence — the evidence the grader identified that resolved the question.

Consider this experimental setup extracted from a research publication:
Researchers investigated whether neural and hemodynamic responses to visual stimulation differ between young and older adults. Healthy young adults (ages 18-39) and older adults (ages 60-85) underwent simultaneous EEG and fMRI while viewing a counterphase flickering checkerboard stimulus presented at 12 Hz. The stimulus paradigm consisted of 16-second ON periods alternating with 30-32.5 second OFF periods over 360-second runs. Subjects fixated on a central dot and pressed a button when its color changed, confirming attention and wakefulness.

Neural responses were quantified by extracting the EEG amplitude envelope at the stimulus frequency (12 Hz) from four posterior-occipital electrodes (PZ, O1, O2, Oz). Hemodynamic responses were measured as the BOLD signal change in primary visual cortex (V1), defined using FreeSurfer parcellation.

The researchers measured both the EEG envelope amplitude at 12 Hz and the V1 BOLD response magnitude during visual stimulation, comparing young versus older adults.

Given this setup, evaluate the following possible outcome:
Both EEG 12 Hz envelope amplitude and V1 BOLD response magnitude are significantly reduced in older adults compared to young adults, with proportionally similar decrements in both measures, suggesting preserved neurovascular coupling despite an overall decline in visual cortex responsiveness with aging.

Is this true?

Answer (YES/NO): NO